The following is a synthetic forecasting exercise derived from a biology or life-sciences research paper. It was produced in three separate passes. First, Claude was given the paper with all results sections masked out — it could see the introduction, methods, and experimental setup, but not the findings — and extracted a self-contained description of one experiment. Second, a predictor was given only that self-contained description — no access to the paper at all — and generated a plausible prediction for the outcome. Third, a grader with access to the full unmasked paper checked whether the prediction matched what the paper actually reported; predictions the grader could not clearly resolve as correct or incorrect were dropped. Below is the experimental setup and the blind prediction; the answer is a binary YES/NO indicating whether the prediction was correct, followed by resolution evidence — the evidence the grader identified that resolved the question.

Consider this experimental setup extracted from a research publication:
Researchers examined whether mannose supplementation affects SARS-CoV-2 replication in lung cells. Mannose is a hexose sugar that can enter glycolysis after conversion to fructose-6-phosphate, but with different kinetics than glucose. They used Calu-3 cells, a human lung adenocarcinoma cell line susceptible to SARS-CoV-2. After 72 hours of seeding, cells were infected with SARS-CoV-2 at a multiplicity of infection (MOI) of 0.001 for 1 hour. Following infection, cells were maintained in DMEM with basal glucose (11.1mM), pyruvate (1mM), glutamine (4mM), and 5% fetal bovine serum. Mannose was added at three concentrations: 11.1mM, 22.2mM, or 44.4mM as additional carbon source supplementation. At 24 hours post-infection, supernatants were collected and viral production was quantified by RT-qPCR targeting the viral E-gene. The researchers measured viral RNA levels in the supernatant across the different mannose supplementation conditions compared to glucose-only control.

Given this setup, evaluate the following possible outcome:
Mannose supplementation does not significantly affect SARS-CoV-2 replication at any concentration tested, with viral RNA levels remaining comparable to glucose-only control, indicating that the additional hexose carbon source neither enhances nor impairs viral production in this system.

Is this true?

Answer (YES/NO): YES